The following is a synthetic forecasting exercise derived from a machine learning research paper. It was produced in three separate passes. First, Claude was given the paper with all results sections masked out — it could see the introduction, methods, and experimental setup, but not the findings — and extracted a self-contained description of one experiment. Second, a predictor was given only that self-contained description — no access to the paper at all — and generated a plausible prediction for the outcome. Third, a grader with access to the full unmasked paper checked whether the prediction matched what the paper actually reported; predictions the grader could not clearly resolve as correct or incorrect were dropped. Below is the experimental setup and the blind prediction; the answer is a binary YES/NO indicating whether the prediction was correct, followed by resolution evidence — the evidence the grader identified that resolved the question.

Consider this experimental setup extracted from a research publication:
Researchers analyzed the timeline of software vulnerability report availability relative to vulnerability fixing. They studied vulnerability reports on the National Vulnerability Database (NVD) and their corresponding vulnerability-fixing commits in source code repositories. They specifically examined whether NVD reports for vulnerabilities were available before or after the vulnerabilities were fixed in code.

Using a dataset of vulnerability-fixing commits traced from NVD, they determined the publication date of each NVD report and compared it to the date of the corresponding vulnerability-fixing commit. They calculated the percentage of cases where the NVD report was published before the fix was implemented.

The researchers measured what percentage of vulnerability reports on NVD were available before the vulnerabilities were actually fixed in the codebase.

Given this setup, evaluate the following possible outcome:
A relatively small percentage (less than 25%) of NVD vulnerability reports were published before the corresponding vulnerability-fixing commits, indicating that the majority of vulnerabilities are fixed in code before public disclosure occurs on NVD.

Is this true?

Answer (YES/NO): YES